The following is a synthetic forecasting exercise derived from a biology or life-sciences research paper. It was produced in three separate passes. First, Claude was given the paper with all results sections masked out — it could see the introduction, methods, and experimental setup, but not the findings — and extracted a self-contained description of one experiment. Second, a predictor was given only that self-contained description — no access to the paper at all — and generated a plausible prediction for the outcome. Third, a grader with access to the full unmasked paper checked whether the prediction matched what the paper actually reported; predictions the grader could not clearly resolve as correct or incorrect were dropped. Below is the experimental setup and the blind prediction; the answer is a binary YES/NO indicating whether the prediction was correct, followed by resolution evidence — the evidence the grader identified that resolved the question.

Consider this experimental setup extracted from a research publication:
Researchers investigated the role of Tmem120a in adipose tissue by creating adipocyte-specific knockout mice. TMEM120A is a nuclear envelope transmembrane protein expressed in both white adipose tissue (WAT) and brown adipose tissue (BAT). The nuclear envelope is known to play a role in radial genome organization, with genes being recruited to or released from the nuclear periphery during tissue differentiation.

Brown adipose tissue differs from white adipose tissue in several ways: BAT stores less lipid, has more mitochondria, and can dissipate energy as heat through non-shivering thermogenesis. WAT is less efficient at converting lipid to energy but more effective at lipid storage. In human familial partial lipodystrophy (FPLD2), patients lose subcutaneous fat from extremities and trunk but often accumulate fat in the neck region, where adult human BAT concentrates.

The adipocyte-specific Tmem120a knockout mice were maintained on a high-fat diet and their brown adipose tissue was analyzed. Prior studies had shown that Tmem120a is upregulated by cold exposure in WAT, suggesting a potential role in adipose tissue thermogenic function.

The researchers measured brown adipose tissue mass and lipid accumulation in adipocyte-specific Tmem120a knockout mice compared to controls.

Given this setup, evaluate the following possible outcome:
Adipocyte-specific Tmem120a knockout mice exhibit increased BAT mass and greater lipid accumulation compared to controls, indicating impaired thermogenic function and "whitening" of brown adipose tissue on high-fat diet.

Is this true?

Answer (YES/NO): NO